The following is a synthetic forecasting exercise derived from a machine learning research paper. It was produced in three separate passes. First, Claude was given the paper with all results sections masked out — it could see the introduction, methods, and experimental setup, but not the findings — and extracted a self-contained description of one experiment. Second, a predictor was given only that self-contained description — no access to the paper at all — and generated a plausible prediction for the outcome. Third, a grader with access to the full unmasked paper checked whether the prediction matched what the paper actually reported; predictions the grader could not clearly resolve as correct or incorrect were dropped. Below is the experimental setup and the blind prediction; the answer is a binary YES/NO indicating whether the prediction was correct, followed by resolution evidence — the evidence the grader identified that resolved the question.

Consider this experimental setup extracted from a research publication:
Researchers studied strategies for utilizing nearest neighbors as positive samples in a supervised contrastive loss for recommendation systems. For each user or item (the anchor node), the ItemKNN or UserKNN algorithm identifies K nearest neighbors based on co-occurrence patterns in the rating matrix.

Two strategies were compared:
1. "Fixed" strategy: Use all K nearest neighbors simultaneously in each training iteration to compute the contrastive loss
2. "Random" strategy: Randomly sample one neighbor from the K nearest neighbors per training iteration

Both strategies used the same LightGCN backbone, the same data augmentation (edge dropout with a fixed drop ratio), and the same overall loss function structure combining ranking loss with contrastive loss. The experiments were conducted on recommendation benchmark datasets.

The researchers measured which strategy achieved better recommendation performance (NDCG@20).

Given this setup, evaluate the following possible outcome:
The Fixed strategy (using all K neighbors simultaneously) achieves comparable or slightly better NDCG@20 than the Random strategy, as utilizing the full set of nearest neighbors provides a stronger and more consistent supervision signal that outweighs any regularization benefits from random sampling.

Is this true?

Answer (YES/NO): NO